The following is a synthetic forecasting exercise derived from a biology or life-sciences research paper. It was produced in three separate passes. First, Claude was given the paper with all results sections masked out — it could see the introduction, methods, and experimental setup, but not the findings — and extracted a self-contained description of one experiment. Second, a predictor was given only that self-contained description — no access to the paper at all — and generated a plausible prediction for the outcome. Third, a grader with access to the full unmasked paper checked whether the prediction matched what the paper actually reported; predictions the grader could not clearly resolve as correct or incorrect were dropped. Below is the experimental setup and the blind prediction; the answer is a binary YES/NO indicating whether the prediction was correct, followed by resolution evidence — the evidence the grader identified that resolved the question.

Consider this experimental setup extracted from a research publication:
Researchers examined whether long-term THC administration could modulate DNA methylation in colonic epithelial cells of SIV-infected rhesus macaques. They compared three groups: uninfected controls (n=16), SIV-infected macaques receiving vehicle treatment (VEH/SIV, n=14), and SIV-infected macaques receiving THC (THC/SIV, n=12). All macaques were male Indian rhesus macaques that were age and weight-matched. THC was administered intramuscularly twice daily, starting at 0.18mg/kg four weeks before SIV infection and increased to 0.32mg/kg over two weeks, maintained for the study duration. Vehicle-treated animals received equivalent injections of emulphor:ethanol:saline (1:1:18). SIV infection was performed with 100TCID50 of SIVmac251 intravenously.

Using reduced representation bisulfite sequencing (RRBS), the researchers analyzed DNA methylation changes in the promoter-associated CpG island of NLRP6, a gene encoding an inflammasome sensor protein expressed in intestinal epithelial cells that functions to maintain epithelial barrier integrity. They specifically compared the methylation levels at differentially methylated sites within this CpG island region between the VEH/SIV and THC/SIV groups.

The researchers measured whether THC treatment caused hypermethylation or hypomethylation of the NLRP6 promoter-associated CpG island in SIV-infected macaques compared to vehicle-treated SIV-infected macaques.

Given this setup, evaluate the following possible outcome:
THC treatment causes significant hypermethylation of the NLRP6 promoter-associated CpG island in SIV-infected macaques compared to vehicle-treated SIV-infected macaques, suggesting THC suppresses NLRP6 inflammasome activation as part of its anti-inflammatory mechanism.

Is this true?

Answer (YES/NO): YES